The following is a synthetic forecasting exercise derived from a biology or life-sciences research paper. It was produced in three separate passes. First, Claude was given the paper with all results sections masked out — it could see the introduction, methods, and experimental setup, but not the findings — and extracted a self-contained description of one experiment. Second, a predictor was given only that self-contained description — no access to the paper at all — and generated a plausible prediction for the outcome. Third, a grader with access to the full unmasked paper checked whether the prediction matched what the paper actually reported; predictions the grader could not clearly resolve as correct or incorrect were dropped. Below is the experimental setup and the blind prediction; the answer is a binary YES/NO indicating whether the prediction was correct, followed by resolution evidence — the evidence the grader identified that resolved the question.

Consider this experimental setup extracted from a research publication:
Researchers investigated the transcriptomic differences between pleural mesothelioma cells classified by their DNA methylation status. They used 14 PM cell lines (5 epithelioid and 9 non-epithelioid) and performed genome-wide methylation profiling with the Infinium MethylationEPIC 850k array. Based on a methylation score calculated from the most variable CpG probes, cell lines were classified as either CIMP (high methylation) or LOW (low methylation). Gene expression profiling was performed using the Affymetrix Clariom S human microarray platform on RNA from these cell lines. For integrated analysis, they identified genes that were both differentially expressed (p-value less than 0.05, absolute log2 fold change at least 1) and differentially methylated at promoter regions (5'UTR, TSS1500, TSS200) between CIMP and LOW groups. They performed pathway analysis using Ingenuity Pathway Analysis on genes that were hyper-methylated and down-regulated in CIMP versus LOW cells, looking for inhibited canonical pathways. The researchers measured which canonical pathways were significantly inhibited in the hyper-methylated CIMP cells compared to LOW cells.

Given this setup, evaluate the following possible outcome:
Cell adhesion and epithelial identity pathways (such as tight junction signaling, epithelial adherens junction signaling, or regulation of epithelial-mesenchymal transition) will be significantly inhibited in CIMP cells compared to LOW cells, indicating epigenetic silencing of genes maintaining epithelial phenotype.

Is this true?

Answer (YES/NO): NO